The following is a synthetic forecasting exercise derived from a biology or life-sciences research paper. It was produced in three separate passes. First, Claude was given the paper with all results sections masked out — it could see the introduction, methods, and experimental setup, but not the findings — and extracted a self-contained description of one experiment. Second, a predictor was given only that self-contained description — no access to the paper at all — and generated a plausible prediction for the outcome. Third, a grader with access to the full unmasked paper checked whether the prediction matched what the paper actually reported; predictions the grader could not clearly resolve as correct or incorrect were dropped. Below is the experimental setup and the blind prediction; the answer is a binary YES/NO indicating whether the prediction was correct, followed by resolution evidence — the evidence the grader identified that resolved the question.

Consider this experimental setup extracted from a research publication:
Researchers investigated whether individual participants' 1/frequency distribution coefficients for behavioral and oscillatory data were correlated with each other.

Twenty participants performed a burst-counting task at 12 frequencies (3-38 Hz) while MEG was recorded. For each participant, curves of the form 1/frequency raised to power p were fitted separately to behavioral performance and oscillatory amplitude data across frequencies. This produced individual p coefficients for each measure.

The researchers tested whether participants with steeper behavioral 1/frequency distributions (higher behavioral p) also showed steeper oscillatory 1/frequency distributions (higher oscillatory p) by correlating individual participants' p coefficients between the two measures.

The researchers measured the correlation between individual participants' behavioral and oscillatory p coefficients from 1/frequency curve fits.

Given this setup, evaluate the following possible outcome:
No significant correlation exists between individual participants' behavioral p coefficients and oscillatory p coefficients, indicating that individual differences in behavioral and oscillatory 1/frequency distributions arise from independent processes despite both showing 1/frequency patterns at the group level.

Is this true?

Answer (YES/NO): YES